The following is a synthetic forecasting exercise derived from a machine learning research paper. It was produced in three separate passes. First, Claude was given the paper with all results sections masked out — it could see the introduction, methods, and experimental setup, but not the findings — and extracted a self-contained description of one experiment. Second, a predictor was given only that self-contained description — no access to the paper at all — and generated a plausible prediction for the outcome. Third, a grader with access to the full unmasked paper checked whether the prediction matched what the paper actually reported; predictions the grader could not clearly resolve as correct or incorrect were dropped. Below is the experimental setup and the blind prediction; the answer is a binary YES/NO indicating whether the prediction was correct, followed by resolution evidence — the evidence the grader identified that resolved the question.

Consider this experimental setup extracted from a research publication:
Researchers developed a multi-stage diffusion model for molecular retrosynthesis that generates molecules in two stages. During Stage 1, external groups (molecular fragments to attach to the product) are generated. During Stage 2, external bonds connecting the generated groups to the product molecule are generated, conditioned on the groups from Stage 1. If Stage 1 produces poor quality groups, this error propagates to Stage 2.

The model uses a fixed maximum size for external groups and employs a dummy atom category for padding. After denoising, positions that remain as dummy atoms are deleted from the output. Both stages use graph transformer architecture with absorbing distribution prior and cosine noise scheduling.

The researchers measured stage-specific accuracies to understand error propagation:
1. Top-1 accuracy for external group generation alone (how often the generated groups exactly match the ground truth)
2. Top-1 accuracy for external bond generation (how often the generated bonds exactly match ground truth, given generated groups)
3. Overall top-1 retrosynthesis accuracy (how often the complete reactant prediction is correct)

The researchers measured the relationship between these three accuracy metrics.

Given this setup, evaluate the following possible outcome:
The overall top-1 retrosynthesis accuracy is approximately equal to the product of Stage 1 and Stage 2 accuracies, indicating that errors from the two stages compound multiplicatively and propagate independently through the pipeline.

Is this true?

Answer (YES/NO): NO